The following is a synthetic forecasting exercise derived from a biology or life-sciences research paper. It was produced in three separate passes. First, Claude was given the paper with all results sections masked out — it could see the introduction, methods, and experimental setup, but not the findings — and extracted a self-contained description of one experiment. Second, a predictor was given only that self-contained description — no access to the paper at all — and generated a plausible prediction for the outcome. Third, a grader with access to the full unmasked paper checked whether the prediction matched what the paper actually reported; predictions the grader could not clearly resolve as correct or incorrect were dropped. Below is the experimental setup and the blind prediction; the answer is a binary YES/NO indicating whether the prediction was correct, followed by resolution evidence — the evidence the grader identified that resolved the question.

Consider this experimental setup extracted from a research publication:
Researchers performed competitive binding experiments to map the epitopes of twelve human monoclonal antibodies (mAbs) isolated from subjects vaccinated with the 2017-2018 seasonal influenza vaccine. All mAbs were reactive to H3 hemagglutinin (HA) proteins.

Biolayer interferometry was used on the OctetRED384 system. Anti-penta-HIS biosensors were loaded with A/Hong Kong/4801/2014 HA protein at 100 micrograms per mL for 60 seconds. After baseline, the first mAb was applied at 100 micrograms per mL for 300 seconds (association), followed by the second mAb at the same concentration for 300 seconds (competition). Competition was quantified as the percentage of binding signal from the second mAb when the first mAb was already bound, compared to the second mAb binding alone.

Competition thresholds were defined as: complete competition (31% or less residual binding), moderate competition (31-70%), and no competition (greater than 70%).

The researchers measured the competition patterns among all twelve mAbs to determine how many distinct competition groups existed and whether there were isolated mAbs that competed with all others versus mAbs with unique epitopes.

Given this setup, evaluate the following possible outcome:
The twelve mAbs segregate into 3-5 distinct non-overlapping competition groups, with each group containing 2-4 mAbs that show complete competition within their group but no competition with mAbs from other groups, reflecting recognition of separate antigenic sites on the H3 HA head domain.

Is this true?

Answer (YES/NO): NO